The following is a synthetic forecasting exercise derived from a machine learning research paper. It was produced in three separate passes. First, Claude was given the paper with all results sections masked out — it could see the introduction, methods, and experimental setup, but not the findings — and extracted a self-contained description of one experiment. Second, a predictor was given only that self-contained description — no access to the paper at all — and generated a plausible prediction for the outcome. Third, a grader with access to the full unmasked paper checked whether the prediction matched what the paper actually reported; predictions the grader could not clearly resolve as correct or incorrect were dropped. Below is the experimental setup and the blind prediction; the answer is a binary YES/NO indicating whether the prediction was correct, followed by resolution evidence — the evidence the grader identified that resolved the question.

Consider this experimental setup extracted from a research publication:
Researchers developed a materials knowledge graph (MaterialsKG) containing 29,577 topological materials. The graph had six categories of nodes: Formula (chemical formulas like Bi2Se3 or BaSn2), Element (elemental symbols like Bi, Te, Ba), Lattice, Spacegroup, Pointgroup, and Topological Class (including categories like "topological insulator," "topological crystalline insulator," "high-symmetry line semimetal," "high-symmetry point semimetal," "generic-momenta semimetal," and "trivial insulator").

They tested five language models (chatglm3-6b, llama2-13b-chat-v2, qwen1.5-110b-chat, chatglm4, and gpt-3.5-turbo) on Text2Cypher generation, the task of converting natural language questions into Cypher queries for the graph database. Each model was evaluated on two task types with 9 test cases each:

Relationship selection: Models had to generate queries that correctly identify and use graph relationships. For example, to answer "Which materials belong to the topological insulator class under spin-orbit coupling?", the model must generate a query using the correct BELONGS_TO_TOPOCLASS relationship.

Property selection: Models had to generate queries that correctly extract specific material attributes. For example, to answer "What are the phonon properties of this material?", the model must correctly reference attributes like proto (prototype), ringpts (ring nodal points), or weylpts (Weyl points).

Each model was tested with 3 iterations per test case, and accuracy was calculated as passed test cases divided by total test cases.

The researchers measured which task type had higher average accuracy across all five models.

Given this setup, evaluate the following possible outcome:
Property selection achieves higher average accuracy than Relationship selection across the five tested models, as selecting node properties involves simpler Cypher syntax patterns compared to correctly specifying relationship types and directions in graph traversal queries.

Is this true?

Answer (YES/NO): YES